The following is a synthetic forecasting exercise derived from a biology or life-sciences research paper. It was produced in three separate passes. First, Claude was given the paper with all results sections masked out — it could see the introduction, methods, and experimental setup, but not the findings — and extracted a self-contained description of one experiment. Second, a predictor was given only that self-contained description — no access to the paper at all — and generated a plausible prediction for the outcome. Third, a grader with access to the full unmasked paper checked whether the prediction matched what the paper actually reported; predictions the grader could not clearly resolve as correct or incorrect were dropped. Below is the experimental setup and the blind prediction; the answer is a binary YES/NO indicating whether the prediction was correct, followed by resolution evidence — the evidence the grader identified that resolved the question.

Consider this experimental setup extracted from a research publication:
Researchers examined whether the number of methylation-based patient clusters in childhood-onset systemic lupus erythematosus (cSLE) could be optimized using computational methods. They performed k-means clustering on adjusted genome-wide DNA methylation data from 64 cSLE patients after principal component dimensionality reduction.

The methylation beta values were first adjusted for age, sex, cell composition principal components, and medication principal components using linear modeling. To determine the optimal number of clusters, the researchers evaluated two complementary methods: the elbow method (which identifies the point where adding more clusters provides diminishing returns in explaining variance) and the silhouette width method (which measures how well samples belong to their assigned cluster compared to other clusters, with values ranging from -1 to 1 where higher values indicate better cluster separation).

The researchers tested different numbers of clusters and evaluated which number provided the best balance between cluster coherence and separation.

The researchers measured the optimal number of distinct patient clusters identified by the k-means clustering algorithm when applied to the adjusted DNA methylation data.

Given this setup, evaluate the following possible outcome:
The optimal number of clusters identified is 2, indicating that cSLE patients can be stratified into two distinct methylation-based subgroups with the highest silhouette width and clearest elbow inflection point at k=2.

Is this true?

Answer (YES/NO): NO